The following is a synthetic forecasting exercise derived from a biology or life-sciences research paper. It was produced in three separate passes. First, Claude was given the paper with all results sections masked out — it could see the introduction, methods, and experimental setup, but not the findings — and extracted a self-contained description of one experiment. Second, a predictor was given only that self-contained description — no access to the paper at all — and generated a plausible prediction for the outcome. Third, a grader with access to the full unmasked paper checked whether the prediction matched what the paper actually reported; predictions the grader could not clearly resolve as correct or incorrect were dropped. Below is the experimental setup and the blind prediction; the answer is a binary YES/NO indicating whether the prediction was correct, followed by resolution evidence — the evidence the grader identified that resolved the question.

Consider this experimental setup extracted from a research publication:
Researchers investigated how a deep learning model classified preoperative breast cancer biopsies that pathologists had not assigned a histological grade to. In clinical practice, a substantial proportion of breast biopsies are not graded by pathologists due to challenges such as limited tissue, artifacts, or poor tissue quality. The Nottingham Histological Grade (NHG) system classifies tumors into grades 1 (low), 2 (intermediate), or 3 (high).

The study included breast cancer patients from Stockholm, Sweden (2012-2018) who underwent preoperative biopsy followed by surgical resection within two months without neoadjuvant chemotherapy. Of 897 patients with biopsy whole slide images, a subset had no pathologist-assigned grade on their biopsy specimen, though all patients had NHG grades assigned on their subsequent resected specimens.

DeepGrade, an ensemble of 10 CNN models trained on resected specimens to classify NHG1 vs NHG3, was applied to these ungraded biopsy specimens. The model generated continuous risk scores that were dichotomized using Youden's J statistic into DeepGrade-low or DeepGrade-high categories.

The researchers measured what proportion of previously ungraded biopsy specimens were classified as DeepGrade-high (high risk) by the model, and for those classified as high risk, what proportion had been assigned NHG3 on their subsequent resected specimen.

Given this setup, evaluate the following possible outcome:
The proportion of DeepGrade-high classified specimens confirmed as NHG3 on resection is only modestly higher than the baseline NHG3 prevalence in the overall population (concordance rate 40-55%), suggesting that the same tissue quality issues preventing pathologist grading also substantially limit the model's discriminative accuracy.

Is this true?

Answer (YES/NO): YES